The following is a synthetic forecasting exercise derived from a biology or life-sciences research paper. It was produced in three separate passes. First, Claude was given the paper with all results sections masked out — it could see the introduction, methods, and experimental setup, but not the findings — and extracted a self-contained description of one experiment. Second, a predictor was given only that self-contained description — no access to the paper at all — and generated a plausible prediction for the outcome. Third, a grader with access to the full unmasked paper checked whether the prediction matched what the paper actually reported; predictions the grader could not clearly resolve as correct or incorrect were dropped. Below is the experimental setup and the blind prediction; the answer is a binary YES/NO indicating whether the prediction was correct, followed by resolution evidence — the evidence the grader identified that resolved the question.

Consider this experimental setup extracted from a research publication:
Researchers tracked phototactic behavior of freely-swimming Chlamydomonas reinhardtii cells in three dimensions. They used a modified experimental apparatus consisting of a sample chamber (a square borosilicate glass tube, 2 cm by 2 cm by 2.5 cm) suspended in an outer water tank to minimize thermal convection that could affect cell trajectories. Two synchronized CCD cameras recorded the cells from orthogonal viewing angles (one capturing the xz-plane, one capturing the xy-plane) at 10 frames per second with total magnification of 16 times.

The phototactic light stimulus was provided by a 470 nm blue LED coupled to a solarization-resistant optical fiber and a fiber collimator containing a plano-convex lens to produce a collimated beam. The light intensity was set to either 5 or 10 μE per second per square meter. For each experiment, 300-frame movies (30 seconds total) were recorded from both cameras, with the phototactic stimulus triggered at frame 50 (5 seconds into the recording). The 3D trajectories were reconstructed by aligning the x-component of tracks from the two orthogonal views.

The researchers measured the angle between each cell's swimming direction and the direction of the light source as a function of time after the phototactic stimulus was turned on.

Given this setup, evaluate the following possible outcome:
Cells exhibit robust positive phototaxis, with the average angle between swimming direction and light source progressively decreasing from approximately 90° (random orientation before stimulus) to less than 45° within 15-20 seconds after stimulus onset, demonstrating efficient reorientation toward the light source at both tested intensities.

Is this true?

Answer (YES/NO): NO